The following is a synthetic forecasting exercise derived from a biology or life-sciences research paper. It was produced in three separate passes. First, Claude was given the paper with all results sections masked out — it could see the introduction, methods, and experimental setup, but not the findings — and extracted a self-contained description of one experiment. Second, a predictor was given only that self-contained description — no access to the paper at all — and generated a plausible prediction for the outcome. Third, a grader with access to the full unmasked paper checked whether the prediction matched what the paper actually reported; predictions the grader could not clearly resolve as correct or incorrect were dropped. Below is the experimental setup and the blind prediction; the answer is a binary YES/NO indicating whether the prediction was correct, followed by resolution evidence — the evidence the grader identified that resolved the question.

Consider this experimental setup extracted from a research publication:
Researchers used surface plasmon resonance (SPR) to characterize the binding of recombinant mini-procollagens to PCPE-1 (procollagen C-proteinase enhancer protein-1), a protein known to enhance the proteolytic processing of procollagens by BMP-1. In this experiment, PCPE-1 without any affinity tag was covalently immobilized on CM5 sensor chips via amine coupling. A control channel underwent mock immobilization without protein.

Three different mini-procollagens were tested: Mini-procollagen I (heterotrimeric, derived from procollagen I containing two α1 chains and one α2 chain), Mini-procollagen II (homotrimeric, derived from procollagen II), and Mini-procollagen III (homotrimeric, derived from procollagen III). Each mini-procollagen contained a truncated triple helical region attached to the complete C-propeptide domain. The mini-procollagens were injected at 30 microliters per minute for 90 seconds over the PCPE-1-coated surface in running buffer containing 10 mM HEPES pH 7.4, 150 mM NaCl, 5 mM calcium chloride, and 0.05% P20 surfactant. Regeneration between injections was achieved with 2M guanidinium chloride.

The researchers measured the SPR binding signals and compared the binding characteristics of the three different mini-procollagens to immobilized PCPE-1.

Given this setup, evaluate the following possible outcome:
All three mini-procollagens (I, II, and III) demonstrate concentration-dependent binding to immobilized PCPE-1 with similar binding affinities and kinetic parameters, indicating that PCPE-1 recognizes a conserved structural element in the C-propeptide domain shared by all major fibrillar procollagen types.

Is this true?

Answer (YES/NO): NO